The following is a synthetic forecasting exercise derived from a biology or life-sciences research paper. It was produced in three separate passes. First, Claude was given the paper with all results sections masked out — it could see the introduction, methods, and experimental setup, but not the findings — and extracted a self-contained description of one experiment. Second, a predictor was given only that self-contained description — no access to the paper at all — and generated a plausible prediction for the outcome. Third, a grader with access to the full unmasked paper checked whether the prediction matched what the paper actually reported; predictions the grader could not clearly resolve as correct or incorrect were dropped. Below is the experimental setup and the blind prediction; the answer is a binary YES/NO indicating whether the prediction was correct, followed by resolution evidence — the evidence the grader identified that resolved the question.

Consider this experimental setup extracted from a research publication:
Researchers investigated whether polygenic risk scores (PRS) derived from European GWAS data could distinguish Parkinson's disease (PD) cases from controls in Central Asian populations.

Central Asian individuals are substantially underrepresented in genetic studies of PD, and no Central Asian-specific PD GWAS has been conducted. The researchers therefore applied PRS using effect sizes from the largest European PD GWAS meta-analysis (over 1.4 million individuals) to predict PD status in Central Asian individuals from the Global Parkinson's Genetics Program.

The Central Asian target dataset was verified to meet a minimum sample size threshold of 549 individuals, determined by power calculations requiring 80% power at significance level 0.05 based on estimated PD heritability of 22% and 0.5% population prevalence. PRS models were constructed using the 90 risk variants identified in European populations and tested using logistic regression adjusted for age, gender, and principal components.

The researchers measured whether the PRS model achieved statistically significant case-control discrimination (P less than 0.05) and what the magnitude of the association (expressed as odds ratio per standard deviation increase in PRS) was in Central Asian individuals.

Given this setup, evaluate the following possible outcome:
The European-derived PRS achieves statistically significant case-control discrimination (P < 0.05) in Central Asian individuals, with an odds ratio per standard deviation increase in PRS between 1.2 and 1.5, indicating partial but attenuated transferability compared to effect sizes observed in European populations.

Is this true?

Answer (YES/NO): NO